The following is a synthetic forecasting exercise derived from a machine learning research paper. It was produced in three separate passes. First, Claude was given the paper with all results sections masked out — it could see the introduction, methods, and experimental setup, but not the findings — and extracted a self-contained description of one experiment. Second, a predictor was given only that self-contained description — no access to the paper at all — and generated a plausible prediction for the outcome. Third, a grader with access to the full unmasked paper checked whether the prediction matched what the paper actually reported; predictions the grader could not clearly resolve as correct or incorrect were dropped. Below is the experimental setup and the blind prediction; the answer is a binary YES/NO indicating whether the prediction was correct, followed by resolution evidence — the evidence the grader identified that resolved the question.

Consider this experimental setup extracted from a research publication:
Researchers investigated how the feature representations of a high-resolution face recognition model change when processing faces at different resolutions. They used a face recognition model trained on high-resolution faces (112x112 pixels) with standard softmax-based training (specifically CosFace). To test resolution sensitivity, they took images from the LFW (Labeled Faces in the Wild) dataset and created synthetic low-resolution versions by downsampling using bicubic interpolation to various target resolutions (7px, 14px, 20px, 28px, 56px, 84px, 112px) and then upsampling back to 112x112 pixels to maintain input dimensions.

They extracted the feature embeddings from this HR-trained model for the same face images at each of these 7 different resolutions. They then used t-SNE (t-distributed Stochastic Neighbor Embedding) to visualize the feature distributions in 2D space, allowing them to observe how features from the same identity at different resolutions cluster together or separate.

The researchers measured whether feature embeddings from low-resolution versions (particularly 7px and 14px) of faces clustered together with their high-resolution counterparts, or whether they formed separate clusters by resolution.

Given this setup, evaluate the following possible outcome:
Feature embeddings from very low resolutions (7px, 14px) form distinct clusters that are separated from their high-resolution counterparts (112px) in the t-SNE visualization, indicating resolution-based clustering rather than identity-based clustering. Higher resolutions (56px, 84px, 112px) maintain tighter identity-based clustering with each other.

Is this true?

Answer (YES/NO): YES